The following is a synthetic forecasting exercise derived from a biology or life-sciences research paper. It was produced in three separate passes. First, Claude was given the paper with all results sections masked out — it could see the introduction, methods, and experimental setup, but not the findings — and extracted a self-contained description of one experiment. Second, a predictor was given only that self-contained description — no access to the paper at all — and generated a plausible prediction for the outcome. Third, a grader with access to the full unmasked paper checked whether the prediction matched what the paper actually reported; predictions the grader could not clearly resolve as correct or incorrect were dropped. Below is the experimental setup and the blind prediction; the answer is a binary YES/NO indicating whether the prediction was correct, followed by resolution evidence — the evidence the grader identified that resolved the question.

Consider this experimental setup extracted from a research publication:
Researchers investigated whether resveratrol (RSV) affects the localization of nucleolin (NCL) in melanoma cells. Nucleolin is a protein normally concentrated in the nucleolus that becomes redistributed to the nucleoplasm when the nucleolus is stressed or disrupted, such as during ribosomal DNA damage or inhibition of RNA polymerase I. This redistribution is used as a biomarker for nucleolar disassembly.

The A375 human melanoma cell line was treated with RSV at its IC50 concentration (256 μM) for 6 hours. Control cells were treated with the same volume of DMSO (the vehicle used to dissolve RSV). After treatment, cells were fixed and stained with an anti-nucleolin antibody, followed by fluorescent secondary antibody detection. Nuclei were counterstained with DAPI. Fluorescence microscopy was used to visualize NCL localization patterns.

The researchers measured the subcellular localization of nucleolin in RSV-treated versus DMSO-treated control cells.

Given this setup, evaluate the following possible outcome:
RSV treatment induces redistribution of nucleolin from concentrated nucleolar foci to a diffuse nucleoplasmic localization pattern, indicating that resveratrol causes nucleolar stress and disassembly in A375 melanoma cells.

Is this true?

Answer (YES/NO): YES